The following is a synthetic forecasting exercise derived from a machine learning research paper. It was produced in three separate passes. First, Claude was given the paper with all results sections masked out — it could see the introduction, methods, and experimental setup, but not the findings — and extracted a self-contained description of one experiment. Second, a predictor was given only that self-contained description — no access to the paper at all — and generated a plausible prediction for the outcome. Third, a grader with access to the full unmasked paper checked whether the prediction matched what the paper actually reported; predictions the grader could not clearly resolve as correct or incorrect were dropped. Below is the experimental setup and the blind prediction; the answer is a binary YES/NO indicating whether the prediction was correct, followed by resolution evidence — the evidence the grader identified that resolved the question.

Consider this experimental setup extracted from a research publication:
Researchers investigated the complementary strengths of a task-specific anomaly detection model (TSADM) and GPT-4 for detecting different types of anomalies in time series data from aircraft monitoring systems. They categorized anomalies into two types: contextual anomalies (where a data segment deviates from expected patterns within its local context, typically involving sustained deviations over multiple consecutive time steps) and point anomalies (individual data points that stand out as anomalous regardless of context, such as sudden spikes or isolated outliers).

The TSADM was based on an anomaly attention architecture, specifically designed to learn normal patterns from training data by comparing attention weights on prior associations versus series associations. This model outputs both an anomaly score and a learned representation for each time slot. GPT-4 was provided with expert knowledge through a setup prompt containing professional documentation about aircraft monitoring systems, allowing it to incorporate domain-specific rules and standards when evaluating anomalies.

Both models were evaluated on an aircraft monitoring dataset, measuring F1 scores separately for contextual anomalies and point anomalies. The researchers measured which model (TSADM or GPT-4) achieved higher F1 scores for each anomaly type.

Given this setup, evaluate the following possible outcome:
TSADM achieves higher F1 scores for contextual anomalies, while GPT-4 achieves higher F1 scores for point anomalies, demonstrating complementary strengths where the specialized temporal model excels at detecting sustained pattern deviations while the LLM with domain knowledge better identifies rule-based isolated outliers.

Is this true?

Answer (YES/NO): YES